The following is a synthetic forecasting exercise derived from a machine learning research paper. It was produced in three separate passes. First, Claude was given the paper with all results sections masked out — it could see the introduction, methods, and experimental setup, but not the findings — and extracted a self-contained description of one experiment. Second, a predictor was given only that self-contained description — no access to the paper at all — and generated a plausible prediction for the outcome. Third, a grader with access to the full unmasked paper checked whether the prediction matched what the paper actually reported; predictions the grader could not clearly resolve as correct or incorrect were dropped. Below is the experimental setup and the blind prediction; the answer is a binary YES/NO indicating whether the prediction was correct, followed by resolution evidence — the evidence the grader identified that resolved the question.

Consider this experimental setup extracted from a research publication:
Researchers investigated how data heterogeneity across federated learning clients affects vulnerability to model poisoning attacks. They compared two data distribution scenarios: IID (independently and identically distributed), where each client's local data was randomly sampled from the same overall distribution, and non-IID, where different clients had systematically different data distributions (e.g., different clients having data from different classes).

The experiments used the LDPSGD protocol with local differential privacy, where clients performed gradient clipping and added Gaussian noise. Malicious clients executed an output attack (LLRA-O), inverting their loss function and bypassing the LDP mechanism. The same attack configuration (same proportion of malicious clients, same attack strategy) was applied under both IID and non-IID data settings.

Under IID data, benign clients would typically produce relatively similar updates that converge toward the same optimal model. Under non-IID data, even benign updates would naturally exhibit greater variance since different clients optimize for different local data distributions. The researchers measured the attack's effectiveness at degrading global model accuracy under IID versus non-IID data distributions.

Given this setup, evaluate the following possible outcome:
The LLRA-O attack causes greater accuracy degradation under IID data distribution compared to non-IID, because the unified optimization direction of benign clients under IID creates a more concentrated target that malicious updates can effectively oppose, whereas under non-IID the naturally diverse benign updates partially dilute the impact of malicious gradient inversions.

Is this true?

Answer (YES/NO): NO